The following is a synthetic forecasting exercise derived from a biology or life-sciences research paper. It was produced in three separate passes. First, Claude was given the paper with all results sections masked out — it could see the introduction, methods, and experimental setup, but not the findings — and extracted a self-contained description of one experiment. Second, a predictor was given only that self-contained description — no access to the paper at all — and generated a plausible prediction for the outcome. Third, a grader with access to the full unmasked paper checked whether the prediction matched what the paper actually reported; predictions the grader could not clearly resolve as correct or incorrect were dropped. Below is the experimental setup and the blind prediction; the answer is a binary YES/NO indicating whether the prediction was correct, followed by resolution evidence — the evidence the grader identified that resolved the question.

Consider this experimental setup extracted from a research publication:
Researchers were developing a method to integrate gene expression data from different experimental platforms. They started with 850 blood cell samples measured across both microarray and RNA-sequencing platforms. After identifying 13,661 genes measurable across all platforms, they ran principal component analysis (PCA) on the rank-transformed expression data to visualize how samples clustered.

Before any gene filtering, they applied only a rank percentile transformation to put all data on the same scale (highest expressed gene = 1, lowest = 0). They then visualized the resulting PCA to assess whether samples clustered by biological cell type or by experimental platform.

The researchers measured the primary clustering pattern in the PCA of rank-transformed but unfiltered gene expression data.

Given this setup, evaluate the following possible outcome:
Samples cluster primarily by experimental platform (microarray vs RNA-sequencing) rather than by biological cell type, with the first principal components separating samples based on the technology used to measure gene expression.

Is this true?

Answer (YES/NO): YES